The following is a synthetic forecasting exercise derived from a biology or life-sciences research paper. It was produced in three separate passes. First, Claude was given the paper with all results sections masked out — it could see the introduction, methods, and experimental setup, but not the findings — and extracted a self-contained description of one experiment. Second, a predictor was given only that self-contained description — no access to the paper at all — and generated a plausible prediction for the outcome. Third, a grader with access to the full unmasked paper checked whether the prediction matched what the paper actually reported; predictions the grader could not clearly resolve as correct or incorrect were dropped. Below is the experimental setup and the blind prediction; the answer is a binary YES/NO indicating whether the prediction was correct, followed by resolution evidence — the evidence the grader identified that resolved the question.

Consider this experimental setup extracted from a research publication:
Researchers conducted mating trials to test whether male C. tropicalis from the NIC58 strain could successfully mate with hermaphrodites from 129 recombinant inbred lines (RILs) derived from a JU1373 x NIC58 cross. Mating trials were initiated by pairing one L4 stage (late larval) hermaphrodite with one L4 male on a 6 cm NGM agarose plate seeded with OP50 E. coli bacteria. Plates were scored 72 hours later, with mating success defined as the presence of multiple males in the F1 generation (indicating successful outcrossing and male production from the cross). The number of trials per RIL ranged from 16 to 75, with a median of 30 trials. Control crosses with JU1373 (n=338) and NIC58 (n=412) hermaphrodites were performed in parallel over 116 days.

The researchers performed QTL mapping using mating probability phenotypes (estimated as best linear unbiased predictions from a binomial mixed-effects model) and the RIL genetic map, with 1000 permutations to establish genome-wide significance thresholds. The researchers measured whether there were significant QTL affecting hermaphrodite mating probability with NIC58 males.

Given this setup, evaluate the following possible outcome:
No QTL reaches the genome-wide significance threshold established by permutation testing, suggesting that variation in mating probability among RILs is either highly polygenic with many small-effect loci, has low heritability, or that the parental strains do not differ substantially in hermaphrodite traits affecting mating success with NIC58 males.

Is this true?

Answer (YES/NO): NO